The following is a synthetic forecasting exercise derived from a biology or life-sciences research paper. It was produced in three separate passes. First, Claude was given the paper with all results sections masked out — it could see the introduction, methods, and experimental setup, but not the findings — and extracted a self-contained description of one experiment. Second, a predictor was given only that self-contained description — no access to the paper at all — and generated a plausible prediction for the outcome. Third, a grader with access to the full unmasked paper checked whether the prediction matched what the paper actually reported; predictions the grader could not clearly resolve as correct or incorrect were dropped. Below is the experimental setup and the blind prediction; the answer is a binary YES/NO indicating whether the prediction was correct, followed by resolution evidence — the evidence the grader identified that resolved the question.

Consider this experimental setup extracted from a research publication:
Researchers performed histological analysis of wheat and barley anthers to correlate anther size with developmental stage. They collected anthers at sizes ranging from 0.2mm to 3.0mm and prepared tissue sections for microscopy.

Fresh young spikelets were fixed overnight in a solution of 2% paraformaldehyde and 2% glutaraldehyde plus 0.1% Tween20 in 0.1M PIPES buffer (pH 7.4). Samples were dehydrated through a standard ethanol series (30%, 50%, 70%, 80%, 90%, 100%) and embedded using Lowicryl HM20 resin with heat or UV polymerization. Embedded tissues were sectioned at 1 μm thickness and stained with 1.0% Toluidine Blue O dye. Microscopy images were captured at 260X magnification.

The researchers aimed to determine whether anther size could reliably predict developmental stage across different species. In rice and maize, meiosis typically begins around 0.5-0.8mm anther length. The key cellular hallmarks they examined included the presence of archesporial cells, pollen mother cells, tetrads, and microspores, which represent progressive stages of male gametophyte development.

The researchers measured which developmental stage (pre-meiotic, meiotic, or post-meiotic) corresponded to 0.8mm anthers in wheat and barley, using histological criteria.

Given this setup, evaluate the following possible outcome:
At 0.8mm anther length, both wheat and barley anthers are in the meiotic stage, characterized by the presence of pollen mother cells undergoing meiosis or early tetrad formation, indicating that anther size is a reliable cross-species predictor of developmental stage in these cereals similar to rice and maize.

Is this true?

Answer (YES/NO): YES